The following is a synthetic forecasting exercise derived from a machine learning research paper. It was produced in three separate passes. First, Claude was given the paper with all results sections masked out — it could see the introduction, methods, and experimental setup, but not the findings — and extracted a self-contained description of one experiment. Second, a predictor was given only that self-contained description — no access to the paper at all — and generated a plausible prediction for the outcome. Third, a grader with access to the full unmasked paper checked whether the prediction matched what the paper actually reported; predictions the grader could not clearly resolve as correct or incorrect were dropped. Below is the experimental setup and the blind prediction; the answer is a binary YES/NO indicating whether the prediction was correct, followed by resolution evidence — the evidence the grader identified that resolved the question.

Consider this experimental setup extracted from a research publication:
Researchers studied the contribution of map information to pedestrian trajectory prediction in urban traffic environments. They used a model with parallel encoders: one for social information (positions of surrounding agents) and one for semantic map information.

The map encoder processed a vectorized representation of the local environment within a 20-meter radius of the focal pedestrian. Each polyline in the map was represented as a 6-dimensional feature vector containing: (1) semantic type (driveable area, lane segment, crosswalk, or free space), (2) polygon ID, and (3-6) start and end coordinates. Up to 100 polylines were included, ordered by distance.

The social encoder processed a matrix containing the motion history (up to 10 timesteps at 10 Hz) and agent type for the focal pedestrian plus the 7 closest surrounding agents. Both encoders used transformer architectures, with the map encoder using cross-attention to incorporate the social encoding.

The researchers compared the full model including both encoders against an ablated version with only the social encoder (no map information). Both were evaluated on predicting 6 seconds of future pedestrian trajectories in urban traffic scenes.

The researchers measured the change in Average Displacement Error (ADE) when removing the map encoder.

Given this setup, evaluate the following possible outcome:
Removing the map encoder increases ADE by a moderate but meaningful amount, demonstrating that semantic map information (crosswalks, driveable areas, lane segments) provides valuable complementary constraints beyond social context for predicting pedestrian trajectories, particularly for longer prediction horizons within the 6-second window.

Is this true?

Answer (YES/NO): YES